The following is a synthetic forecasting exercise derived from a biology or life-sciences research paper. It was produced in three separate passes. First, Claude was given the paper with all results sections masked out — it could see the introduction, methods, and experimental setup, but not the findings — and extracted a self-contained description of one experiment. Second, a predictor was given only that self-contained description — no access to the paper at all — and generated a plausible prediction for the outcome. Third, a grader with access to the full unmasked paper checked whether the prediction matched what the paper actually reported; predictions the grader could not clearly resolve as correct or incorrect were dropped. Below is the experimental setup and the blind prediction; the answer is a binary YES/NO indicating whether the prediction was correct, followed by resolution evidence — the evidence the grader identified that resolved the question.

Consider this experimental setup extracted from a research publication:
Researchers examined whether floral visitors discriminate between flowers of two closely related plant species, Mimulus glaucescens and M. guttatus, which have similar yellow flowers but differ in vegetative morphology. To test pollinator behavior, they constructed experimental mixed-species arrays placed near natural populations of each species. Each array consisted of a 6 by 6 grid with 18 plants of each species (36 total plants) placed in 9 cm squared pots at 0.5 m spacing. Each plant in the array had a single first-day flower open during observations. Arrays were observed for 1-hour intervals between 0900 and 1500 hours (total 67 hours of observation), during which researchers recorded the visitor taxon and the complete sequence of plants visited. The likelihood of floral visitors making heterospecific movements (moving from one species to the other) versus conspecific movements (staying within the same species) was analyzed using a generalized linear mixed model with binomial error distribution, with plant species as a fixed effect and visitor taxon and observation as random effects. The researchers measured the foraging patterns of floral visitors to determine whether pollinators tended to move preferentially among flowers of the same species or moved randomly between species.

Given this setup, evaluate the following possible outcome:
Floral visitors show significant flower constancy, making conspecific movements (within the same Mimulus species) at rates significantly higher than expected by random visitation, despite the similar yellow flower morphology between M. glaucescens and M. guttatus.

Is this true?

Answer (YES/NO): NO